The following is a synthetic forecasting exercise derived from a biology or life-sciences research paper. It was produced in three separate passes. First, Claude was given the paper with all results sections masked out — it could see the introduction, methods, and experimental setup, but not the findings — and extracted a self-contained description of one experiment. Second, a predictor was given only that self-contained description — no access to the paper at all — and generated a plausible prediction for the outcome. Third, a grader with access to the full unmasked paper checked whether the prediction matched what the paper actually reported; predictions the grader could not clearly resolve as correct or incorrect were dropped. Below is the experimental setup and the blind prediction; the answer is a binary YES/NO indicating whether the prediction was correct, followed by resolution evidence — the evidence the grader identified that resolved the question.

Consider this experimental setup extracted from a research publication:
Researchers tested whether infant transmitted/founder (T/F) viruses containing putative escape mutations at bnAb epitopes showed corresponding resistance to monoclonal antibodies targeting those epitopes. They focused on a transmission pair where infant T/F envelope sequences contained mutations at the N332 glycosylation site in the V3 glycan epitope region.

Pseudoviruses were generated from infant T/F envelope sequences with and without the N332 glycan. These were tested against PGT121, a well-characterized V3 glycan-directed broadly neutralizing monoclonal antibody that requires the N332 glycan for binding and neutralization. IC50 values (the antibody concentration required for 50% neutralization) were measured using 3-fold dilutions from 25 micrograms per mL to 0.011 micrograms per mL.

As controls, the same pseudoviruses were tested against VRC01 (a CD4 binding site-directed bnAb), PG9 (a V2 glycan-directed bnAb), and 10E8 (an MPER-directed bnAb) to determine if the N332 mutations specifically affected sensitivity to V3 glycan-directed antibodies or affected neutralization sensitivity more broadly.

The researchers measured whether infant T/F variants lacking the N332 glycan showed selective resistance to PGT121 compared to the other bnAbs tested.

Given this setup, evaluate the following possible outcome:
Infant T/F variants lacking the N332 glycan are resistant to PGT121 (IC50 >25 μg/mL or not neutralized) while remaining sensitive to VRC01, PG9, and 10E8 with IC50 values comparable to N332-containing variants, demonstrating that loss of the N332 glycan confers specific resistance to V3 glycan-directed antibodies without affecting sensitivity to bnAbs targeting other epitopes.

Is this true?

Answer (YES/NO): NO